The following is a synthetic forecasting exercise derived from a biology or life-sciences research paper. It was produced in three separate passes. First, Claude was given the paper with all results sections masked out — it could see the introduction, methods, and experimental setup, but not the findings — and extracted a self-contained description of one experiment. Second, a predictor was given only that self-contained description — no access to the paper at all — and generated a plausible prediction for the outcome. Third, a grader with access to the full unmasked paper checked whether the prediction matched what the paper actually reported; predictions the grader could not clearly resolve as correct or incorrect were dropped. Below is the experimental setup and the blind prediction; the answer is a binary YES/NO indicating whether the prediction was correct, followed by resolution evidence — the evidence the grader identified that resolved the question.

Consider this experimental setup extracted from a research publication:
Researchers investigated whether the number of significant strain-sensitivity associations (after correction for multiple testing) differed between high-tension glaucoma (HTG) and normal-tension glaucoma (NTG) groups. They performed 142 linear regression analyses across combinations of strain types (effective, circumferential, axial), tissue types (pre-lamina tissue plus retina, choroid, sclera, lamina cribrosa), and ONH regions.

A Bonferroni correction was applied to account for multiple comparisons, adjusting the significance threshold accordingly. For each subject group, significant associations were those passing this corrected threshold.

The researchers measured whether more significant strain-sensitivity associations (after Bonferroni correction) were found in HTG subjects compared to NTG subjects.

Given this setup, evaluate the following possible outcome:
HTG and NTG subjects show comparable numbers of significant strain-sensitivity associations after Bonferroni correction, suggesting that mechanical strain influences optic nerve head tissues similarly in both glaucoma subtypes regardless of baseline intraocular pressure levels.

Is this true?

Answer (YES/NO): NO